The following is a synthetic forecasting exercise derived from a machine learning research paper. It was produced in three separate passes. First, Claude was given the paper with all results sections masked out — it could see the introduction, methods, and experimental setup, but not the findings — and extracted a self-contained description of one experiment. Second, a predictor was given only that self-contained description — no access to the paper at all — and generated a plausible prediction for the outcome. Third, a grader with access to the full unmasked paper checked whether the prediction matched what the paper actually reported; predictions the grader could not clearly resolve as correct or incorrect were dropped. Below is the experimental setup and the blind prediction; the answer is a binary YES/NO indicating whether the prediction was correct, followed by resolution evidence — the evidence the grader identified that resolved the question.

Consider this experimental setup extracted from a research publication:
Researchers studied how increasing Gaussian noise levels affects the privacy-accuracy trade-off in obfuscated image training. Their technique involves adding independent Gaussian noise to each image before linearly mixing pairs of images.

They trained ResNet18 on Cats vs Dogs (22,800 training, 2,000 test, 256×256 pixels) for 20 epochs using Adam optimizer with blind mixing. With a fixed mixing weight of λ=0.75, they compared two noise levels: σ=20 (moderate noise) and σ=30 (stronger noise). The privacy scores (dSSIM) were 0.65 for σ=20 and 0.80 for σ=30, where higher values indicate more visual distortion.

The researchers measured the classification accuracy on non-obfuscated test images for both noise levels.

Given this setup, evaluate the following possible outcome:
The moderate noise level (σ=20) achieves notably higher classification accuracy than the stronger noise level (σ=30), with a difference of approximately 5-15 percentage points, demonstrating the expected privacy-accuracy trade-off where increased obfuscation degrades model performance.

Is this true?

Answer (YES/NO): YES